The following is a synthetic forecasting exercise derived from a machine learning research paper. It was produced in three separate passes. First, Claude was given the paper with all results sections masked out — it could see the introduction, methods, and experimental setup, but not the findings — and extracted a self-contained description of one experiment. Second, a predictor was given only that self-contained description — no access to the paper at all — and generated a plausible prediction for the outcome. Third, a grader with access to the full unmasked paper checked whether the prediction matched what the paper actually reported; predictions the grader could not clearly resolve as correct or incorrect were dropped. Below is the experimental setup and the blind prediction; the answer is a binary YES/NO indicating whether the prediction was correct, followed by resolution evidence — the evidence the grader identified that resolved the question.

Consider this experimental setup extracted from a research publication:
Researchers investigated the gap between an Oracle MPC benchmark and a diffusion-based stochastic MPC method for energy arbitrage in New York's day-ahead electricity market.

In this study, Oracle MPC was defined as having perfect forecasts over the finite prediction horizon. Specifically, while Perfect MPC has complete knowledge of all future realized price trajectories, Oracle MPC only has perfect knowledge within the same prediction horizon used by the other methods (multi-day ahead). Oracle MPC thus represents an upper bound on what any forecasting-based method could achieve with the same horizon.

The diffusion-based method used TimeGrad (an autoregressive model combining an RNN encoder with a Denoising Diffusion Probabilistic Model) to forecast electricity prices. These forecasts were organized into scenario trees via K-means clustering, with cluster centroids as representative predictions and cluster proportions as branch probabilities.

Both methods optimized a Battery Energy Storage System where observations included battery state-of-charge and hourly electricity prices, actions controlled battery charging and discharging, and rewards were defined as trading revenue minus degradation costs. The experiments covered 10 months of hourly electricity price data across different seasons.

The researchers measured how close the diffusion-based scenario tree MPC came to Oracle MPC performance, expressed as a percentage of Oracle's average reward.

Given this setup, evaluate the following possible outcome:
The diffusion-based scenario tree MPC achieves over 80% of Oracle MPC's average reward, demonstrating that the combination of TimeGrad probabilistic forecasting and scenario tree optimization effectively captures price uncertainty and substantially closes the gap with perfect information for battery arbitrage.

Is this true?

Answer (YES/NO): YES